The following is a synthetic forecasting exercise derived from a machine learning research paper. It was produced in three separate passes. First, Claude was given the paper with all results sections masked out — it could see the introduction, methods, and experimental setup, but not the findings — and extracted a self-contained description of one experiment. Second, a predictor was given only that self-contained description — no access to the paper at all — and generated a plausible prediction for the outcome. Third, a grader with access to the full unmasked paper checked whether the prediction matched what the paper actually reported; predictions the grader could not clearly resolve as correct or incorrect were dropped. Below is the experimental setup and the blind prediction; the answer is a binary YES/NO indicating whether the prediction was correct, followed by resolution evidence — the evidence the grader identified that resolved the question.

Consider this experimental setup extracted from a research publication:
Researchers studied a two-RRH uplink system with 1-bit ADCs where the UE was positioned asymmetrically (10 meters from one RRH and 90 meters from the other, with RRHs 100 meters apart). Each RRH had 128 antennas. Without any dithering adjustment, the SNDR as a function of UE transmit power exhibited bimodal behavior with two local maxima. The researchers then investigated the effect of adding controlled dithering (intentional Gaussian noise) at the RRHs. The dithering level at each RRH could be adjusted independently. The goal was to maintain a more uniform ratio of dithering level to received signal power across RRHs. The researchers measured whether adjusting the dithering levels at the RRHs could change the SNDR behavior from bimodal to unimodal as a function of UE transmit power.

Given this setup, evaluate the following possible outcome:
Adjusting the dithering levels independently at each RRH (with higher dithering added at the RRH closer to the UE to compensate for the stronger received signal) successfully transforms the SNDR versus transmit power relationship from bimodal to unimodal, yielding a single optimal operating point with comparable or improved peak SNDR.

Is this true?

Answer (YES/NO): YES